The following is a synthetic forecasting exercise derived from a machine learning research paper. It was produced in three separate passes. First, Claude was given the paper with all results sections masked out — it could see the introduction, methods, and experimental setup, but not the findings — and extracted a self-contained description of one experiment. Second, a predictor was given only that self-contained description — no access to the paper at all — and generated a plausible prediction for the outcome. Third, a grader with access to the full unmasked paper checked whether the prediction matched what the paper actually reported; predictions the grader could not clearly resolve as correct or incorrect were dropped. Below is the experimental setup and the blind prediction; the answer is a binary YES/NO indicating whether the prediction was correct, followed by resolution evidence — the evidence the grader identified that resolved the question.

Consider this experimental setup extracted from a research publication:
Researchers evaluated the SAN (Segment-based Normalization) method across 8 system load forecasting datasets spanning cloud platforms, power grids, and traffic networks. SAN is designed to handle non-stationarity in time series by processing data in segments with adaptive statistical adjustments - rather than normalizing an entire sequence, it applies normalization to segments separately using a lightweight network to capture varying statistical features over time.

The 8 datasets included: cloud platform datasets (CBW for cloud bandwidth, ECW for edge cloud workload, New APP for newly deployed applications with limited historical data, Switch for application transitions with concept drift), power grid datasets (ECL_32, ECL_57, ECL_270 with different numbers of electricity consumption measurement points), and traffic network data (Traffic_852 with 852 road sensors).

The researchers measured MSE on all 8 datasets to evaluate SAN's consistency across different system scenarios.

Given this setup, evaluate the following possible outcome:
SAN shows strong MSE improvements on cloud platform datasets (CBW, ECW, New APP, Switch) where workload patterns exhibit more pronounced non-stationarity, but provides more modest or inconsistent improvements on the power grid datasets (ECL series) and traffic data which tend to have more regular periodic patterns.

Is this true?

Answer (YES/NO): NO